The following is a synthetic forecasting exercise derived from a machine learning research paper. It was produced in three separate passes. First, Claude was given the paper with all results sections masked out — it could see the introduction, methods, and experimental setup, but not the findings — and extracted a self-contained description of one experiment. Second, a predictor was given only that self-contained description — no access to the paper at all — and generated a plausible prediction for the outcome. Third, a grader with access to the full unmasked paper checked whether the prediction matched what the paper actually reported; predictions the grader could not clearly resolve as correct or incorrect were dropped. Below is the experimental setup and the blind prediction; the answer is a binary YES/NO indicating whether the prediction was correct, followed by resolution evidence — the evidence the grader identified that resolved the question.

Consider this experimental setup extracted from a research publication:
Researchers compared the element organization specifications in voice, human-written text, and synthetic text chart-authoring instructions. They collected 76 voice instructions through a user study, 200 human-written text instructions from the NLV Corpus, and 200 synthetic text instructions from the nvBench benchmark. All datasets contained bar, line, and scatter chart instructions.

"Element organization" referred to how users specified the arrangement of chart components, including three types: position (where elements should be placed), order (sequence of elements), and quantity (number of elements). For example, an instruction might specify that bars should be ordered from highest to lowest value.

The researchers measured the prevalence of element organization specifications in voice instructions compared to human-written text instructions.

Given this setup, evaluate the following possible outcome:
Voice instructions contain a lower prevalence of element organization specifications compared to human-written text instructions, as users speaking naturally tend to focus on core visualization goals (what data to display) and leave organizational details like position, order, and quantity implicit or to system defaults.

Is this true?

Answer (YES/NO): NO